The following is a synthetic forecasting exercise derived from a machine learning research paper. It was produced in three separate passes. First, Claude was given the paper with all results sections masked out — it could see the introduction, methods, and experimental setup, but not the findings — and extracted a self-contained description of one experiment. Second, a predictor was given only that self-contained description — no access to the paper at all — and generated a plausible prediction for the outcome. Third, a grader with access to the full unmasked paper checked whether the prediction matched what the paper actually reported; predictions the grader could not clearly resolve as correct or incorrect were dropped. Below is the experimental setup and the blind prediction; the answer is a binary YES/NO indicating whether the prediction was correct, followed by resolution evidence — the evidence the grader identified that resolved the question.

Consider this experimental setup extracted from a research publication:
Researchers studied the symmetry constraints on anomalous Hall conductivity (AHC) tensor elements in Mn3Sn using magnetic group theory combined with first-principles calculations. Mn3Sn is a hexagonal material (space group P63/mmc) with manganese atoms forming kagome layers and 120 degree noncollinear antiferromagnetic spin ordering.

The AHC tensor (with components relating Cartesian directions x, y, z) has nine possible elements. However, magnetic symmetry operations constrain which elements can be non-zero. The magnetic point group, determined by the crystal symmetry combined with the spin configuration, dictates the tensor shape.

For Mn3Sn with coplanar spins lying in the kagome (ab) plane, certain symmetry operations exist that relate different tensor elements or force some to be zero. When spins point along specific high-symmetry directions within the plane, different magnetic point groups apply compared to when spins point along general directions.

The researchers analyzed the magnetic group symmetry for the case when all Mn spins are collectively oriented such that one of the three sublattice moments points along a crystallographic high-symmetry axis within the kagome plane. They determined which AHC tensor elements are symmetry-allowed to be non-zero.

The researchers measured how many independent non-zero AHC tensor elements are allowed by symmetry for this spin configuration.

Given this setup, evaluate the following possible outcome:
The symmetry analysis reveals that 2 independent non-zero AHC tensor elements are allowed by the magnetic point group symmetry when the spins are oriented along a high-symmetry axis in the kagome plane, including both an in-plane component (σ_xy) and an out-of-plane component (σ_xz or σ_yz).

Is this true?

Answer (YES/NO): NO